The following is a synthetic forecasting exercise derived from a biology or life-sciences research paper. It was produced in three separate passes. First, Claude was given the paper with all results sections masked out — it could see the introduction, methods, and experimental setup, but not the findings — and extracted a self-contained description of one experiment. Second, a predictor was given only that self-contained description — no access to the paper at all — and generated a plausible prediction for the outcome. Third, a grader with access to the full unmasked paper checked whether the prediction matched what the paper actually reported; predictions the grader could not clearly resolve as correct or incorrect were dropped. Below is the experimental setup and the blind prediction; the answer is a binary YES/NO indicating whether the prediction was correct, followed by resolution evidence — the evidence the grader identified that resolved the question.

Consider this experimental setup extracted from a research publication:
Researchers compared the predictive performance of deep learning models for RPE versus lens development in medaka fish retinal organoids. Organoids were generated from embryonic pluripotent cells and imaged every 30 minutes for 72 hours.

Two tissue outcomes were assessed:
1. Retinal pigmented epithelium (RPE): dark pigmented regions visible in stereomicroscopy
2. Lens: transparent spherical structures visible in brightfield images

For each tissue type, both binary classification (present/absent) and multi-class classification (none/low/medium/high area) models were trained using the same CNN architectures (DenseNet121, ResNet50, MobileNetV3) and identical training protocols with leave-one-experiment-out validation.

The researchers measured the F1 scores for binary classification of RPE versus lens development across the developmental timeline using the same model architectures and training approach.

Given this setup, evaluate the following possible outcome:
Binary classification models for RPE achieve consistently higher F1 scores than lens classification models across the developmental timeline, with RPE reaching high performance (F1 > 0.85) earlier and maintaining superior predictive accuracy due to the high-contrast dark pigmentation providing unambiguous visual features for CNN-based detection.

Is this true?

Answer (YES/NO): NO